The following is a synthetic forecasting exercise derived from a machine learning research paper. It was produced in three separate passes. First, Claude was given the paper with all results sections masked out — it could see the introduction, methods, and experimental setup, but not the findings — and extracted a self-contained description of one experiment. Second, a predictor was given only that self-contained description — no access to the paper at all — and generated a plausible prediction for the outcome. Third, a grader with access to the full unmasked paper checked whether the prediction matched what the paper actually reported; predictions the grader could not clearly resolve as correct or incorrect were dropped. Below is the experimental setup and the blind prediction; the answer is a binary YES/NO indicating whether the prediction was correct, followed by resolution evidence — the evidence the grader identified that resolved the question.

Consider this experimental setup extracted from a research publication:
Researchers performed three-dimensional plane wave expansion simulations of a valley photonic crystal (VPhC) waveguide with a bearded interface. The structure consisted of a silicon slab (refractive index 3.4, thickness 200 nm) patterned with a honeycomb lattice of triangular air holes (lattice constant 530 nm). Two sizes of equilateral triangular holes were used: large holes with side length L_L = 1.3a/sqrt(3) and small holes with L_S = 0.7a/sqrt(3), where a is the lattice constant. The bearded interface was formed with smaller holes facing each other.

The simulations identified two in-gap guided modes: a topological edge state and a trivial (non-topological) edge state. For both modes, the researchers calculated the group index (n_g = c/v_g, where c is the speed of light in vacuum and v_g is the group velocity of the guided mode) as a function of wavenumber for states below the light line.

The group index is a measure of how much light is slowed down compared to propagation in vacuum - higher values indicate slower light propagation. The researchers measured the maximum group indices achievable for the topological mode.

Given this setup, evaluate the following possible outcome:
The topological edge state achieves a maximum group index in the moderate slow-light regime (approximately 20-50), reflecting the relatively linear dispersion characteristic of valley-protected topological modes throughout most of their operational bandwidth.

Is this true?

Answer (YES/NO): NO